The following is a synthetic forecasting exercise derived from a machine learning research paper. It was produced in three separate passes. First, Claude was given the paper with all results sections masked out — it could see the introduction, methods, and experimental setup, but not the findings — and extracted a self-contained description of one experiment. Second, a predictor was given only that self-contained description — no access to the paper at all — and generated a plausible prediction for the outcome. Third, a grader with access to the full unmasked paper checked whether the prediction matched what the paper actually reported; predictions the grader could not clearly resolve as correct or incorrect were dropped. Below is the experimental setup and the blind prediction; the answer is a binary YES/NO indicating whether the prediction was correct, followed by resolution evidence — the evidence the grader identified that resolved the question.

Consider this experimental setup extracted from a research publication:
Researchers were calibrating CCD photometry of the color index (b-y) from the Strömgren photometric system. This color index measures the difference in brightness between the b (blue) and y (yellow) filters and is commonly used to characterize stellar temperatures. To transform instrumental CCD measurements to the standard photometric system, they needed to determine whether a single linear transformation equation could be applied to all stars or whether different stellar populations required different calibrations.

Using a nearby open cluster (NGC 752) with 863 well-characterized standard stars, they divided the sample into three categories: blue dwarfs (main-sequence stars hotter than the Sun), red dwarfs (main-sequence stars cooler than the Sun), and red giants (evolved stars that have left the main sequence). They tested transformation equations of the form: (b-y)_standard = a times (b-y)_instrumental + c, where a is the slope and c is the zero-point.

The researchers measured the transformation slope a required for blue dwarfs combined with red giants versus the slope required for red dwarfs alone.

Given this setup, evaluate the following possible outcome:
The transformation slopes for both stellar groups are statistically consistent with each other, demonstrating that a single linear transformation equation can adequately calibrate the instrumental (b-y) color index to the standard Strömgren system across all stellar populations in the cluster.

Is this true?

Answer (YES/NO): NO